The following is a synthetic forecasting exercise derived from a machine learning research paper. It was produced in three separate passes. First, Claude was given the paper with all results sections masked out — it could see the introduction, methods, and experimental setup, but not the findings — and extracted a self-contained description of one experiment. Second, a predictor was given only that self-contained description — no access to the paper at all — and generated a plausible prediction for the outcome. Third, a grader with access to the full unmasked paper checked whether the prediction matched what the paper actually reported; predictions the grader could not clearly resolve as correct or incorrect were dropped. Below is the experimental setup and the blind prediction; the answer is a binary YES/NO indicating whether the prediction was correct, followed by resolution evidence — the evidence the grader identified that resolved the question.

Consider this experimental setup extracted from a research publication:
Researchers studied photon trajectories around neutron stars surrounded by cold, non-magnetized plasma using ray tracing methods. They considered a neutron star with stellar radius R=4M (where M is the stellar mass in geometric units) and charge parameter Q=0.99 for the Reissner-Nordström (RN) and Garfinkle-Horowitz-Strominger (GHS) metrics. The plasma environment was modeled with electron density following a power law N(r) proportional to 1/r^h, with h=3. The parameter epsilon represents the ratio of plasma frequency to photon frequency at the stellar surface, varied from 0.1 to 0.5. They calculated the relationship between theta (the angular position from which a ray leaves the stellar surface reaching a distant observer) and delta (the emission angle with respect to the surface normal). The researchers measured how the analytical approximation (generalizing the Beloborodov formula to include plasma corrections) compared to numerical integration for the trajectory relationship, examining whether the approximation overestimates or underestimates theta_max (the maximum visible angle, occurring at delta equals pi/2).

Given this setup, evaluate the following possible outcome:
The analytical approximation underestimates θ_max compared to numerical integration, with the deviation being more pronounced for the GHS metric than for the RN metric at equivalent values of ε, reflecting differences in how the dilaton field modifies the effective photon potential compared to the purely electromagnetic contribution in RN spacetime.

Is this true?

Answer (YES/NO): NO